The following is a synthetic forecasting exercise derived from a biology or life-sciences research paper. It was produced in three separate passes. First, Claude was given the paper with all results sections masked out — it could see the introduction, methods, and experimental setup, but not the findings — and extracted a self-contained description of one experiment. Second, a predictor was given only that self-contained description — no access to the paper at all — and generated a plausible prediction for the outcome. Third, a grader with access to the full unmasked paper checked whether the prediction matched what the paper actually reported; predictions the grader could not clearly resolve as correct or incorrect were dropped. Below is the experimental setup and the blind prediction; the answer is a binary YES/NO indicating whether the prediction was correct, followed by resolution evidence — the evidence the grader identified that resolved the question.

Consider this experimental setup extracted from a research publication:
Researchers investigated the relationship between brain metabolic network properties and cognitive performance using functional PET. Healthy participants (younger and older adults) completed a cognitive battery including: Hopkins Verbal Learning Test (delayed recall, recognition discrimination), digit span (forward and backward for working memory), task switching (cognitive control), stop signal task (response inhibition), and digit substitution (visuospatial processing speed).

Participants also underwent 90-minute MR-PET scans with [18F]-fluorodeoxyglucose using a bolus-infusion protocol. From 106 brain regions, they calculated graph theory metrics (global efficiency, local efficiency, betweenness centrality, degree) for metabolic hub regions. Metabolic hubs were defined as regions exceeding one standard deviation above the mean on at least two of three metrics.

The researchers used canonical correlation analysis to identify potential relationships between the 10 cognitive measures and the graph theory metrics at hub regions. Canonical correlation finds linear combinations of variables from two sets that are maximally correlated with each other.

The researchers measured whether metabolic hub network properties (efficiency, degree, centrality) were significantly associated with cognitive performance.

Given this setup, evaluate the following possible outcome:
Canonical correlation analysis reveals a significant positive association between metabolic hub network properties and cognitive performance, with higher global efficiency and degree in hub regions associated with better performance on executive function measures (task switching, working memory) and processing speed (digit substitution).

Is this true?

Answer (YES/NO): NO